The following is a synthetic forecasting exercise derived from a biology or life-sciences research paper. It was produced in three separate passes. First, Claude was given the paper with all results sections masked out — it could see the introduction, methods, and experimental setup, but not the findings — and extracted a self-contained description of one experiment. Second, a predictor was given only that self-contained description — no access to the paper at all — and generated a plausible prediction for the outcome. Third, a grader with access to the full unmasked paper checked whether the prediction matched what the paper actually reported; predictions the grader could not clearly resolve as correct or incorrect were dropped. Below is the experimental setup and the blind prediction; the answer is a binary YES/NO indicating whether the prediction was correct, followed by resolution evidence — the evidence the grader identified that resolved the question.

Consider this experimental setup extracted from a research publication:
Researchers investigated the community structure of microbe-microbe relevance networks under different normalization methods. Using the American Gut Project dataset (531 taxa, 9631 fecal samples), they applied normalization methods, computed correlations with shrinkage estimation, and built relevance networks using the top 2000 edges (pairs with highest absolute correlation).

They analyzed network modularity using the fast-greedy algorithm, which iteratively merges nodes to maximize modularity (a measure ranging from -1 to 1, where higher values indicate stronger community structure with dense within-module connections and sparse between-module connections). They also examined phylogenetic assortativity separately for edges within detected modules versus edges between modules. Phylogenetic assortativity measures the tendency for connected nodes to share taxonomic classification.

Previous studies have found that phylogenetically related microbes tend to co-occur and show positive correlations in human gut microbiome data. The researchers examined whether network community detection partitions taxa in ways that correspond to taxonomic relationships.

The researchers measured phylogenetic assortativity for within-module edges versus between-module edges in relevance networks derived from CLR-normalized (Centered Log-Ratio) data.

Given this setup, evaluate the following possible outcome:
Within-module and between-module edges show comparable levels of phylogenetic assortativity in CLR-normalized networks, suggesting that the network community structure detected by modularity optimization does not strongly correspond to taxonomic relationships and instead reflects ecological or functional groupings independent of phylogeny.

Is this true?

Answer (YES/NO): NO